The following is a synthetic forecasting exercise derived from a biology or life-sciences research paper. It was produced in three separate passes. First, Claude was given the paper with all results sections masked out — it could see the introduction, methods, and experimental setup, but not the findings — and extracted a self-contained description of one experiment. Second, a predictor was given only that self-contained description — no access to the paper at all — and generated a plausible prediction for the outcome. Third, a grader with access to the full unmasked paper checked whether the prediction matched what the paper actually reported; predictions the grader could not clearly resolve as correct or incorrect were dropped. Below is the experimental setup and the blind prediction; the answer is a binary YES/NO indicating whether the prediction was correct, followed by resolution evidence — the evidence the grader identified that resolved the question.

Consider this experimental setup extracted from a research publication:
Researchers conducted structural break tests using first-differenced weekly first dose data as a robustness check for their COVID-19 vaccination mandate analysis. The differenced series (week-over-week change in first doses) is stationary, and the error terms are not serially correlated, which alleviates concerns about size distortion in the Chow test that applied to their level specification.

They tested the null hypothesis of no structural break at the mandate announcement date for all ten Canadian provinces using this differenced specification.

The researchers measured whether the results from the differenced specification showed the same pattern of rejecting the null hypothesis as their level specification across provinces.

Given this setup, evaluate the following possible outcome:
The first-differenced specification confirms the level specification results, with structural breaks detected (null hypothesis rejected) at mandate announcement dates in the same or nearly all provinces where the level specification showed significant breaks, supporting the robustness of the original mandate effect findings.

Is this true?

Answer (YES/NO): NO